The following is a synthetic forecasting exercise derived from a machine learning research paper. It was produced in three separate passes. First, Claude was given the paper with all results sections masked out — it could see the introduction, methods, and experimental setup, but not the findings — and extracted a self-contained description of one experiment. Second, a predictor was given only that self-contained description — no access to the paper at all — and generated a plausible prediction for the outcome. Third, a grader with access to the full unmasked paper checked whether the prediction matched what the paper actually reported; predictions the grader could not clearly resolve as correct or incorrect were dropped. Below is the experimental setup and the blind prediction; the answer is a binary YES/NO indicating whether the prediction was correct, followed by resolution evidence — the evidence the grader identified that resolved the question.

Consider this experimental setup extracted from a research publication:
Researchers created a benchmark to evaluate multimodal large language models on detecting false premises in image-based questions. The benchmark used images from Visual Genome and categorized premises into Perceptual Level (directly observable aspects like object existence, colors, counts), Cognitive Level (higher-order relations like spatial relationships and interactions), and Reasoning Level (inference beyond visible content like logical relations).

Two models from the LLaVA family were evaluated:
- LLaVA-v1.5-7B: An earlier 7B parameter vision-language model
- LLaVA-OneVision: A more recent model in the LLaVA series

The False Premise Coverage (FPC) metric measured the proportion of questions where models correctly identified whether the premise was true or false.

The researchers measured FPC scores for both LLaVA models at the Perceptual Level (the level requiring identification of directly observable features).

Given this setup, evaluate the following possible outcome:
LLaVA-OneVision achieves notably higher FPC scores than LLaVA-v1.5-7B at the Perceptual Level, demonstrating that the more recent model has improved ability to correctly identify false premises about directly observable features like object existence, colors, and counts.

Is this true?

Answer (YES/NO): NO